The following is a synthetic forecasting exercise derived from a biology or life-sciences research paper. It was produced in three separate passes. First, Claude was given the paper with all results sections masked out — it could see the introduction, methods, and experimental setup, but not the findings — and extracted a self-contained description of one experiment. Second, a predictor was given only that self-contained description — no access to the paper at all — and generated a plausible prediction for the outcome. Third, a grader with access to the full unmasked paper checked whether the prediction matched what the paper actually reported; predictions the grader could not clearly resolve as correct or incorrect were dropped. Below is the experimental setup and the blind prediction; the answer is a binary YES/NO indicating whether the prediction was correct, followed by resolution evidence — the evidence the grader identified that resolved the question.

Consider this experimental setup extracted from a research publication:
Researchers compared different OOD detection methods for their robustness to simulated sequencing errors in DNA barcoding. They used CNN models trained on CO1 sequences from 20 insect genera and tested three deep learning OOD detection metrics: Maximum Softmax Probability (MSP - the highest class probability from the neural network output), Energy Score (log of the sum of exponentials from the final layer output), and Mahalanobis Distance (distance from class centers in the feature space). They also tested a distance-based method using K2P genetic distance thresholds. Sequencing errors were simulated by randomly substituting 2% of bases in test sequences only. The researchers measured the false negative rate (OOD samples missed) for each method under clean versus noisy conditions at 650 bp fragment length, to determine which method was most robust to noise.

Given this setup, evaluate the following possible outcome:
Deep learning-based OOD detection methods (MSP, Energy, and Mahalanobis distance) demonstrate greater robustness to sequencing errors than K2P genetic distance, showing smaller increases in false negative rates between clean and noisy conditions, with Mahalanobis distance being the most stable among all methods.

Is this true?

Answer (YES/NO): NO